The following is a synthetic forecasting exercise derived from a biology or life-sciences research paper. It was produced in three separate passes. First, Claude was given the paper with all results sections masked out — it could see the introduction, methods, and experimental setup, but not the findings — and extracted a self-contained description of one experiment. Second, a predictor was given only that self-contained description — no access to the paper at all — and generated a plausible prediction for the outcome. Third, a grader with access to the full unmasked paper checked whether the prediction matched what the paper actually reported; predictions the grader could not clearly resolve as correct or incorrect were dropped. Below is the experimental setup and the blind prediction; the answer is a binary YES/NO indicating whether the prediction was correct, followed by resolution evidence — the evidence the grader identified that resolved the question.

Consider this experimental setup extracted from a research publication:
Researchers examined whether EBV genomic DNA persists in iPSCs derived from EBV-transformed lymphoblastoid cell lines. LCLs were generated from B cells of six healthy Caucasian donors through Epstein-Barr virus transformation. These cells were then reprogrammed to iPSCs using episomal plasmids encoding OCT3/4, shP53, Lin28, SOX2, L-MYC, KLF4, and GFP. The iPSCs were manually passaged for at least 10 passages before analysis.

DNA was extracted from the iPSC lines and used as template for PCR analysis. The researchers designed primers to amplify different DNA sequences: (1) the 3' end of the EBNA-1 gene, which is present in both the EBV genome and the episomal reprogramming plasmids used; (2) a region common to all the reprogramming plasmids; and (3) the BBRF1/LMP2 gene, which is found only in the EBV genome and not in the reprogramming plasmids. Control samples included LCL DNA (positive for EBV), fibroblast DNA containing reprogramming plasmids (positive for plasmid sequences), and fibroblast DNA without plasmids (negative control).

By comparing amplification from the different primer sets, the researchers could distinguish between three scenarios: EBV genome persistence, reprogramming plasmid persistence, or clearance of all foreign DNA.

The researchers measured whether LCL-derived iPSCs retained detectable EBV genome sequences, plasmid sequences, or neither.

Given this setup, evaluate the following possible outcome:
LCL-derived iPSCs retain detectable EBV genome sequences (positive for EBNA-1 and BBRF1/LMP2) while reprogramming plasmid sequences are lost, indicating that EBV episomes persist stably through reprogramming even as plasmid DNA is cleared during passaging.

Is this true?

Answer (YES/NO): NO